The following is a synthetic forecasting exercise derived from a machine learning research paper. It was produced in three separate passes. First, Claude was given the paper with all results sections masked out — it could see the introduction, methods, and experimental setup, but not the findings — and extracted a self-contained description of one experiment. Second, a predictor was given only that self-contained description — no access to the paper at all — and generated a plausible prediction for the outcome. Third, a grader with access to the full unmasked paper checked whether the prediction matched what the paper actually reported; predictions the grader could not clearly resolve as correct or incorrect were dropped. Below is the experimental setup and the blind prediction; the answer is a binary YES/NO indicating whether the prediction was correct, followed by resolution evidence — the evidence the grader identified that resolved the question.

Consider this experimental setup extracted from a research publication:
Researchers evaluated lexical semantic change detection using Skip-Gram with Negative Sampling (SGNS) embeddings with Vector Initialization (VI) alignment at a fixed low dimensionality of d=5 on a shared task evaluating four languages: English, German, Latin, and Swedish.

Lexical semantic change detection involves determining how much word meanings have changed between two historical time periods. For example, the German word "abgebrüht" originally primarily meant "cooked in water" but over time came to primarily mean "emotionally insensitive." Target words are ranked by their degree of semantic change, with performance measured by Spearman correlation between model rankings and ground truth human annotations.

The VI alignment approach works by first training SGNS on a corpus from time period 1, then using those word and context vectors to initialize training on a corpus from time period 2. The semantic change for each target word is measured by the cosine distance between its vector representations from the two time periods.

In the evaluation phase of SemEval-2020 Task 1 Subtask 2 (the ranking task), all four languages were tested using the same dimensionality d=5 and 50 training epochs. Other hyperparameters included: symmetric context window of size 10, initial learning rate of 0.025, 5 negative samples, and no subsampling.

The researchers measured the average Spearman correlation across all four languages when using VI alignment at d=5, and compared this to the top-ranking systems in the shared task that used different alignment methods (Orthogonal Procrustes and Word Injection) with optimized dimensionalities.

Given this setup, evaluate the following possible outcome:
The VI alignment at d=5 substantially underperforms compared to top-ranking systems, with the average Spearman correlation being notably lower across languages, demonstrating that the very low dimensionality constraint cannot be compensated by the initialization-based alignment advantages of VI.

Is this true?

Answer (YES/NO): YES